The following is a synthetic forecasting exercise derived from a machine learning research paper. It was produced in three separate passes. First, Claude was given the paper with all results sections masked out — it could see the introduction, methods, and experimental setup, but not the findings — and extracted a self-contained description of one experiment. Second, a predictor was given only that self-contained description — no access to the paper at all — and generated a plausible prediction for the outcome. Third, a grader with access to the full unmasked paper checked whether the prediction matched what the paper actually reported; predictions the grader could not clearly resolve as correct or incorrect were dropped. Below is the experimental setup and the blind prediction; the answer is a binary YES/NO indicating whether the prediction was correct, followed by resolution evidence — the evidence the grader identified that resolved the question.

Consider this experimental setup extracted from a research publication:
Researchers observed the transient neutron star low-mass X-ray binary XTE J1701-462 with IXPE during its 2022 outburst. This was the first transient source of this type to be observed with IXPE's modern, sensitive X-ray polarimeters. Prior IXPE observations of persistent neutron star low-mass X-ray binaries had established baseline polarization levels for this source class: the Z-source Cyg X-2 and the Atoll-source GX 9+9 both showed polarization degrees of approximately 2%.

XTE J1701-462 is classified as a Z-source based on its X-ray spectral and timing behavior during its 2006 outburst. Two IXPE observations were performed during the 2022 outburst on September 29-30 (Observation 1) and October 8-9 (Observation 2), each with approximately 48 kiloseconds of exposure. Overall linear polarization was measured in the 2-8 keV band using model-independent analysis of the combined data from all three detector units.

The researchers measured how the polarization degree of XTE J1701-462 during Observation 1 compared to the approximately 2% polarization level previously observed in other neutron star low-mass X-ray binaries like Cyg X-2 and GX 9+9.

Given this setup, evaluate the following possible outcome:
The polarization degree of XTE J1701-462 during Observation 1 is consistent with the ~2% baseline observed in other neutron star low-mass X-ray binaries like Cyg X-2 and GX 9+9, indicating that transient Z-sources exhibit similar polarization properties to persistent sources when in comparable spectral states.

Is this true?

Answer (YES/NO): NO